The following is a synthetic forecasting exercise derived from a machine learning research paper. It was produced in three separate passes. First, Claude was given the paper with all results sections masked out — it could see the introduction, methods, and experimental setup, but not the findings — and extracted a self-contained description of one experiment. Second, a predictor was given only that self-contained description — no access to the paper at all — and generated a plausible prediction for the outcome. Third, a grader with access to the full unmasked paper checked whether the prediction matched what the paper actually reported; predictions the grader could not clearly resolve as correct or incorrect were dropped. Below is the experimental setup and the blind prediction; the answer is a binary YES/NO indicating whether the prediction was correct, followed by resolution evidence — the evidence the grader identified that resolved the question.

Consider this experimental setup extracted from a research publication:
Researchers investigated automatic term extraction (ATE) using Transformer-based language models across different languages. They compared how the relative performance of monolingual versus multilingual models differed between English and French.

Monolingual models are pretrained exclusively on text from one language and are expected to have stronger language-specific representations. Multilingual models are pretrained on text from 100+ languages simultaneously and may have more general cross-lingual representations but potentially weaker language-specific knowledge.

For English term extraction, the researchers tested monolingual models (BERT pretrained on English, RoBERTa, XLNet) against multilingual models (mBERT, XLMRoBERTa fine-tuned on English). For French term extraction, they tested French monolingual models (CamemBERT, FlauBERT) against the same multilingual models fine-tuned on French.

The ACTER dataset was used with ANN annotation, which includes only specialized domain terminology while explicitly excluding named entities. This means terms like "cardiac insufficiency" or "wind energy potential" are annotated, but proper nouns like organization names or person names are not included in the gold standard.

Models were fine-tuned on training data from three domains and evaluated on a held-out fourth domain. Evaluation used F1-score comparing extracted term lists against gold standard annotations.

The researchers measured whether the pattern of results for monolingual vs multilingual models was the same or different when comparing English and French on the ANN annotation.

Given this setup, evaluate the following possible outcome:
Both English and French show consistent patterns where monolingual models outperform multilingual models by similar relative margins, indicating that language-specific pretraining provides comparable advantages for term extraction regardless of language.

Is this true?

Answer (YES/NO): NO